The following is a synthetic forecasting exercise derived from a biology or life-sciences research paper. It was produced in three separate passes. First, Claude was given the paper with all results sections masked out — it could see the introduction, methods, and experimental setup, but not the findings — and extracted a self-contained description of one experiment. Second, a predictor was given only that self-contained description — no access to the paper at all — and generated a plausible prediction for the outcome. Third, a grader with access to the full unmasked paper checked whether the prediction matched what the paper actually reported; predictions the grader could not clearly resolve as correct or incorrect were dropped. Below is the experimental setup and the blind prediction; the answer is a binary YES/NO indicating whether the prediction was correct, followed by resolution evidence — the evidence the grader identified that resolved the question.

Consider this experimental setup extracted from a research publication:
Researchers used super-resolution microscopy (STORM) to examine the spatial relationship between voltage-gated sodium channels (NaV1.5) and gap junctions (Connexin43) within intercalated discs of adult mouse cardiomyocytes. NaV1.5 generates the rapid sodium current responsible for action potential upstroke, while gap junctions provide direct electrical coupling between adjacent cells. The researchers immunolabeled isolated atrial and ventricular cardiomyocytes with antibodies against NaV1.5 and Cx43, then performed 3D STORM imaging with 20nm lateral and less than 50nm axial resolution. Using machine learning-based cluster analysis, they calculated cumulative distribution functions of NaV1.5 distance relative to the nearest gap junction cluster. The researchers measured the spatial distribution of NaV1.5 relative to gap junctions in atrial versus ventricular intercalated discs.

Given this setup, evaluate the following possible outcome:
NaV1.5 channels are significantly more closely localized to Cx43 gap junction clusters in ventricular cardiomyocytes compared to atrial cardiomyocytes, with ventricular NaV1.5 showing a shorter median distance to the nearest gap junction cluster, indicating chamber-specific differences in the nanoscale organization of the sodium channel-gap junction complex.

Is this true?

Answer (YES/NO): NO